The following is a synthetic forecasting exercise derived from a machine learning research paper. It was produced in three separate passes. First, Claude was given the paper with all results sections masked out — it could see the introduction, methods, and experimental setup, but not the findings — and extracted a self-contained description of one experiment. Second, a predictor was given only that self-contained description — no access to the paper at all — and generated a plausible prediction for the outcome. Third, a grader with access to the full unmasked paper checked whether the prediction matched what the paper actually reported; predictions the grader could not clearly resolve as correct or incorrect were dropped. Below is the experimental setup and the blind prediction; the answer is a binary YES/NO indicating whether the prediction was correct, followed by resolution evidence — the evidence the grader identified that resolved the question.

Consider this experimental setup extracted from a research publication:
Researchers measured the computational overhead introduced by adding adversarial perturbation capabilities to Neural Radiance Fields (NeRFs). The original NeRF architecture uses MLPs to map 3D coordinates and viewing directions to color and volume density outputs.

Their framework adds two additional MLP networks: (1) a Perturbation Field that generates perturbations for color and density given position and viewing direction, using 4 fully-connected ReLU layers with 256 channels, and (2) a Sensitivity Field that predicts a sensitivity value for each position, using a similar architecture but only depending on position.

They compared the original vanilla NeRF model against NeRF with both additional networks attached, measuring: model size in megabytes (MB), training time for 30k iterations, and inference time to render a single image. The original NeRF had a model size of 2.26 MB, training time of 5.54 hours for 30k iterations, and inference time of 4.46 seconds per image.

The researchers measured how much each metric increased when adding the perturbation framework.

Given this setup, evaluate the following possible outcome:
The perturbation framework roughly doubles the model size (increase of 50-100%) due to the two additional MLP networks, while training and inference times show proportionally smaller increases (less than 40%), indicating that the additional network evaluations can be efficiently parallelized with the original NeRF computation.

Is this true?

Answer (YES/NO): NO